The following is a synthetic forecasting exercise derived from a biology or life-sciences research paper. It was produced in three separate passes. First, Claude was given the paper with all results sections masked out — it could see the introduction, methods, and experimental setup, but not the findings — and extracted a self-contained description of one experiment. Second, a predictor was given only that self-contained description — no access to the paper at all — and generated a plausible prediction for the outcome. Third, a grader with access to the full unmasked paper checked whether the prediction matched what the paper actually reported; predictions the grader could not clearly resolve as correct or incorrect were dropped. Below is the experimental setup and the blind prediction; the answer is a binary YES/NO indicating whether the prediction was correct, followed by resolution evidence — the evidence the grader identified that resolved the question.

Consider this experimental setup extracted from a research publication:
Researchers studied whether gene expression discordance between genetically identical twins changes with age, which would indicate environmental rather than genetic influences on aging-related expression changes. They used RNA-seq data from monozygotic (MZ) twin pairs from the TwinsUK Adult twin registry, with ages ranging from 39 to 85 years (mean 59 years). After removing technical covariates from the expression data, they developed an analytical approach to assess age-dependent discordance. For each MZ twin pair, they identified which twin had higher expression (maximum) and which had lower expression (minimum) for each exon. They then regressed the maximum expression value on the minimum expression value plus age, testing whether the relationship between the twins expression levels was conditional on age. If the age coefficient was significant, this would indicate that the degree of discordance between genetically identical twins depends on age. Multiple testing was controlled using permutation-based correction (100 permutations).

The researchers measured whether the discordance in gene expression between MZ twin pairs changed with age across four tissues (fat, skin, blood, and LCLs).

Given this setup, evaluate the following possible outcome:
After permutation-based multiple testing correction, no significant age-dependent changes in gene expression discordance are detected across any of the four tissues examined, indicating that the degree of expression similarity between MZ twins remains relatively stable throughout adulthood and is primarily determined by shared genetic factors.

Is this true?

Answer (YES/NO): NO